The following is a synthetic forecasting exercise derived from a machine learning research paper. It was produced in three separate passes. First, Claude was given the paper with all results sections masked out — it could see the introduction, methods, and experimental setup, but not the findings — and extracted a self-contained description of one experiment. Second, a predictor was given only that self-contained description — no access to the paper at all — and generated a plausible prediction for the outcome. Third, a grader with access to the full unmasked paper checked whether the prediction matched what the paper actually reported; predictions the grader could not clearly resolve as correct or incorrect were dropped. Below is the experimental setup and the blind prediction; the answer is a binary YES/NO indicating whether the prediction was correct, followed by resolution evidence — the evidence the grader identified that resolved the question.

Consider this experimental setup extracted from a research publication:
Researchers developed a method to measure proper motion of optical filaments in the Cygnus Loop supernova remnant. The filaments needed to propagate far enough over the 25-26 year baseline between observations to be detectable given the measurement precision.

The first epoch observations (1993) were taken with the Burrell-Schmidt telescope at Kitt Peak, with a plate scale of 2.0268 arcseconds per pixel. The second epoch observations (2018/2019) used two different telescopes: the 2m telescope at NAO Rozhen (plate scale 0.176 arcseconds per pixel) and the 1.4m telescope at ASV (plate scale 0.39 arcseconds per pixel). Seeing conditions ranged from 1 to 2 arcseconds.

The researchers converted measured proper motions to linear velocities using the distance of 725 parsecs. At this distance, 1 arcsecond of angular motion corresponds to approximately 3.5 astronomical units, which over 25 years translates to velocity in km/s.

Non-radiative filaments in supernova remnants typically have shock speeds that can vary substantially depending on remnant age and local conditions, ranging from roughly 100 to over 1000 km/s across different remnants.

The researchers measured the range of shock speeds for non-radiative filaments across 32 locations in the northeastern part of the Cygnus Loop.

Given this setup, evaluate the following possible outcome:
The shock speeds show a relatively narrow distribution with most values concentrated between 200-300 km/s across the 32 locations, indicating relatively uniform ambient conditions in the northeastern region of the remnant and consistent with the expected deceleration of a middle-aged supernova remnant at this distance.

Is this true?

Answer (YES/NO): NO